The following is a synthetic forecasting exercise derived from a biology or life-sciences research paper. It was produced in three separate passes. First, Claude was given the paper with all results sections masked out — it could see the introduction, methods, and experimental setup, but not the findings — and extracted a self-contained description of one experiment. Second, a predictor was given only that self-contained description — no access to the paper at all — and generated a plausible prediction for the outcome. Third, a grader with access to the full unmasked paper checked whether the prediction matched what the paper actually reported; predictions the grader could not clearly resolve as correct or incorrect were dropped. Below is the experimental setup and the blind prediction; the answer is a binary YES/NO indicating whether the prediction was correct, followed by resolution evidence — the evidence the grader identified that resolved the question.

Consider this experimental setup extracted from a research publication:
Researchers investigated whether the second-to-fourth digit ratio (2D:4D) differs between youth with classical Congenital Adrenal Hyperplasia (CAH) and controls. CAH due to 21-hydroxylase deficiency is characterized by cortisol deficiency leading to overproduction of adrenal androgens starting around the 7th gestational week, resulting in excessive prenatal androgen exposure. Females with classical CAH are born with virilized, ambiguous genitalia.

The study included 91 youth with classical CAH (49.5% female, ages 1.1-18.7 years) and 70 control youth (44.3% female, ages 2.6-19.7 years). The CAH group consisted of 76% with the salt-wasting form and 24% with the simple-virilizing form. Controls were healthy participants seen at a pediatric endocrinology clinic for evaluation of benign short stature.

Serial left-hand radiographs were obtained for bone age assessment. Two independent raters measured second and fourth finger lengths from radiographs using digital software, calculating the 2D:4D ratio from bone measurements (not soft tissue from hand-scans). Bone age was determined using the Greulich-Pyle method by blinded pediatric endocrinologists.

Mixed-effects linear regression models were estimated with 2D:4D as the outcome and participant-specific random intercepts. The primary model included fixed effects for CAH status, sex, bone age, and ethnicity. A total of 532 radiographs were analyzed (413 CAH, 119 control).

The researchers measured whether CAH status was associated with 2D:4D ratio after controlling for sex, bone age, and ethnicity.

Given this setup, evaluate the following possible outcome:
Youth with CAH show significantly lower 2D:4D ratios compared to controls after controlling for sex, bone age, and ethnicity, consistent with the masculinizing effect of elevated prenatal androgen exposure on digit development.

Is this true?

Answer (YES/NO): NO